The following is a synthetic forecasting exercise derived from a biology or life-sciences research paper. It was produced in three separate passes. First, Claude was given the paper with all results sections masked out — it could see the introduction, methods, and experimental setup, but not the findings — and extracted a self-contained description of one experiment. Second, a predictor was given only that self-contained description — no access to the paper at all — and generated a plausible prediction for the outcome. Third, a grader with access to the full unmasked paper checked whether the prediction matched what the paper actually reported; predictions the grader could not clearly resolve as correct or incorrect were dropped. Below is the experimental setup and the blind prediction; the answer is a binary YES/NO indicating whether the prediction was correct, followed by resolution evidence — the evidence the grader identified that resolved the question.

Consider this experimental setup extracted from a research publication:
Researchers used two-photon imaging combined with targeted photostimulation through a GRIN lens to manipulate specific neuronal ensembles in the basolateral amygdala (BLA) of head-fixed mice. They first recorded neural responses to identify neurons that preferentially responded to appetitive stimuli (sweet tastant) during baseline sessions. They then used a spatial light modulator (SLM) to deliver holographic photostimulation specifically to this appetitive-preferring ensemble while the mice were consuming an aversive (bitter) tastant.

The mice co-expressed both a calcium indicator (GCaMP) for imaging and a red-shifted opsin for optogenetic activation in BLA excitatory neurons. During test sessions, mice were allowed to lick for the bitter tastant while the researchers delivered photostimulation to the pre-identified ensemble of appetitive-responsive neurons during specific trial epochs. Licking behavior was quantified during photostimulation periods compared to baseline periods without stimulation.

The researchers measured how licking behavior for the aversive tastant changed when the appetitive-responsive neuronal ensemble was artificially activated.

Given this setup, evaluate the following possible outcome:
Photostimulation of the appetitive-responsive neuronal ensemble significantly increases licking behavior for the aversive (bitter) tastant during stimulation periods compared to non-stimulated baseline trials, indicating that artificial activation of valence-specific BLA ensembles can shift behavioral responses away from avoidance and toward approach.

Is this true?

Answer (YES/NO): YES